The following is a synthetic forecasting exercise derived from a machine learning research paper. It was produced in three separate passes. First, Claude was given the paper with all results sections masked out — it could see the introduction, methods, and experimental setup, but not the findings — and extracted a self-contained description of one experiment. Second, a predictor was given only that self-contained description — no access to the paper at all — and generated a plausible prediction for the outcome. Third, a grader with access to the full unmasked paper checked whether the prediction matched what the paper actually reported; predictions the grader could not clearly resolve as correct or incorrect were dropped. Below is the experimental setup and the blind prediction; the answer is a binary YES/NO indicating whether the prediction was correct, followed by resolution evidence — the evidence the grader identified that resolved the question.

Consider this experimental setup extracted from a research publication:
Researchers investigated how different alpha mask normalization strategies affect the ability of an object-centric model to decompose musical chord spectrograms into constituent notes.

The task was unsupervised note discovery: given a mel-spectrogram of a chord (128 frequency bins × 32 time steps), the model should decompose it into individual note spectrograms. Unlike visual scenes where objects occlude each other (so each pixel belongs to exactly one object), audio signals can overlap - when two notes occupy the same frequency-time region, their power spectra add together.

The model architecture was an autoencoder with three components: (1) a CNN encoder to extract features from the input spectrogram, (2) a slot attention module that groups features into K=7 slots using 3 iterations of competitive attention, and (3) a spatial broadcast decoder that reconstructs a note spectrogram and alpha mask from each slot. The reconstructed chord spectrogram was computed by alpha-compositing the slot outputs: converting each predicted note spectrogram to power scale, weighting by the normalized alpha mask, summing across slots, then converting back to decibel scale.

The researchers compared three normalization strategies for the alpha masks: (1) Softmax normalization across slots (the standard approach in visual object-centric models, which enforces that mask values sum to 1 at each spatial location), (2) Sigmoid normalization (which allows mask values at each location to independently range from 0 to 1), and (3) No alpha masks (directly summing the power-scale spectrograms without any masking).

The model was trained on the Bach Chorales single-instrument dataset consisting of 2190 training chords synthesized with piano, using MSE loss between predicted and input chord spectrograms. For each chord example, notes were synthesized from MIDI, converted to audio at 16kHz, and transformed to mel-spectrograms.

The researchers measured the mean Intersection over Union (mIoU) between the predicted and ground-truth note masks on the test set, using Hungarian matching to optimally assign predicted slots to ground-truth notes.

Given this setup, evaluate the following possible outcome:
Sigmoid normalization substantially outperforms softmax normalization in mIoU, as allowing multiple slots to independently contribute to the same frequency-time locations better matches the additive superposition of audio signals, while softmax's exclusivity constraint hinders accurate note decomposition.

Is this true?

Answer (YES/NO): YES